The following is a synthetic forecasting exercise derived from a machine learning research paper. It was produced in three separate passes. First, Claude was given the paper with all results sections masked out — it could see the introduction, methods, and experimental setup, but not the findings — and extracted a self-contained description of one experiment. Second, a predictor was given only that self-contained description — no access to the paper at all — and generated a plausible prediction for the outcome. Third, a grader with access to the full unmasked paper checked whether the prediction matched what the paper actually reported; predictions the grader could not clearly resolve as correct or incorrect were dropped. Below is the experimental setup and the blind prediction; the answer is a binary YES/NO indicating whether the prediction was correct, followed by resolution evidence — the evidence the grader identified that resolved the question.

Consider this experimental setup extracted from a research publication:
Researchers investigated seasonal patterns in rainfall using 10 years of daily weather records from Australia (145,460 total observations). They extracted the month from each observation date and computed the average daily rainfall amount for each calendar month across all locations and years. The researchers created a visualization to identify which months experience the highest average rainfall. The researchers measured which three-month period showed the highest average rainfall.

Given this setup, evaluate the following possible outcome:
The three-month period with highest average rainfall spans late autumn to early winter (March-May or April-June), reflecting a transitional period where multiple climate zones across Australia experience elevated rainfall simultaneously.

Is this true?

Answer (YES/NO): NO